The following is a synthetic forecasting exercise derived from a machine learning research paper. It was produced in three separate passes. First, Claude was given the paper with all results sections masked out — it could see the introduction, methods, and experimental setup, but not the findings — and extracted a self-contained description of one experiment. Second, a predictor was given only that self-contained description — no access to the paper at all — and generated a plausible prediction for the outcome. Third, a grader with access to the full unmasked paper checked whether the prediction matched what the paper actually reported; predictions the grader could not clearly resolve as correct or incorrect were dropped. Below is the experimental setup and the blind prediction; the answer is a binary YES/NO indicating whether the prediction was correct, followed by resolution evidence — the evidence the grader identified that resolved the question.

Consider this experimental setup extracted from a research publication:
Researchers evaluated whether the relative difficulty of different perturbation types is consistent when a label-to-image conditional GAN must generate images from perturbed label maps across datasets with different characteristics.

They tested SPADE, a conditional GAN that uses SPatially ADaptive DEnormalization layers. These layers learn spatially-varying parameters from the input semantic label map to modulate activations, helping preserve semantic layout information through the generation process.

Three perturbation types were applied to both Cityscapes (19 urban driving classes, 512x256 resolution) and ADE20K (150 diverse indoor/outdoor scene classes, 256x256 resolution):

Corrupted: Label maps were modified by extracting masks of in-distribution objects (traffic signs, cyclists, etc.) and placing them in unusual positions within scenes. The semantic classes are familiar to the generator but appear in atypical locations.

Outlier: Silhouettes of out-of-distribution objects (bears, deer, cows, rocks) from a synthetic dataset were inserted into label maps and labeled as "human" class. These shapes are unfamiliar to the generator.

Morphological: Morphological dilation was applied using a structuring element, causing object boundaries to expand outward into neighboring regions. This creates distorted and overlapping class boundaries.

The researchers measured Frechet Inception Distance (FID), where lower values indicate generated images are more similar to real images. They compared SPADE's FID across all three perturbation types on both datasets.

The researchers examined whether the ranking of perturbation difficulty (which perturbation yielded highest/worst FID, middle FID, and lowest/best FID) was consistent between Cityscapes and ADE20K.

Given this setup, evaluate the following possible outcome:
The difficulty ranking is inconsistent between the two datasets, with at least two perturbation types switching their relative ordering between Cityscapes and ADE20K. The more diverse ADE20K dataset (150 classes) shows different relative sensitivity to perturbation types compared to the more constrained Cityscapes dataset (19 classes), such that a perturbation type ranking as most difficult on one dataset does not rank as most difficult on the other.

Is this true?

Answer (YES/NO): NO